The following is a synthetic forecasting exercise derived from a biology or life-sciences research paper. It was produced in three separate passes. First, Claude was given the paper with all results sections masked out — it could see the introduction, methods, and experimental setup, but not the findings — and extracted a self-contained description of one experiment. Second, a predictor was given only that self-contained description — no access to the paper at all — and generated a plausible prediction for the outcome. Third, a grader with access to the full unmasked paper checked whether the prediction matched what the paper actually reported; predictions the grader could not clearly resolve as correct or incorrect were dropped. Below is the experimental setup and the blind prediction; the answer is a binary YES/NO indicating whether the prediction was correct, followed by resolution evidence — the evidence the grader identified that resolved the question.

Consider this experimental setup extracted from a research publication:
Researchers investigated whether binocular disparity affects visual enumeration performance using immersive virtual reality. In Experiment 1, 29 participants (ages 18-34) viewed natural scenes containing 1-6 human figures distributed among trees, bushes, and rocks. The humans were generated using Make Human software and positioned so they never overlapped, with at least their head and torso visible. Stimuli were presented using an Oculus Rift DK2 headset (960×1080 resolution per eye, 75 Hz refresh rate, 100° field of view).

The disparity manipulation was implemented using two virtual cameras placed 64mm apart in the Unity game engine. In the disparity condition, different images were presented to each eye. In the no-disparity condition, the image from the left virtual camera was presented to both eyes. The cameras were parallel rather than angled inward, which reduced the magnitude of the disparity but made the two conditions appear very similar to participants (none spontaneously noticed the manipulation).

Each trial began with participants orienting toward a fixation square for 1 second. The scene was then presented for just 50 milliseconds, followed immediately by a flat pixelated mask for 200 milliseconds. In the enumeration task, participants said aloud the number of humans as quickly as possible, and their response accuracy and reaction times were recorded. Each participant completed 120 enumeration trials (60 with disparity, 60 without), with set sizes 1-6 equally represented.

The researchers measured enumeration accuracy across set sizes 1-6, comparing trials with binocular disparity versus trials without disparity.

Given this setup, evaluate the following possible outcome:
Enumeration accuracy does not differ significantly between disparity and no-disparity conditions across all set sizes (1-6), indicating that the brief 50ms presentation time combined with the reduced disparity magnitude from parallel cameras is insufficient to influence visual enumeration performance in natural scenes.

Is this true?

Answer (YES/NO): NO